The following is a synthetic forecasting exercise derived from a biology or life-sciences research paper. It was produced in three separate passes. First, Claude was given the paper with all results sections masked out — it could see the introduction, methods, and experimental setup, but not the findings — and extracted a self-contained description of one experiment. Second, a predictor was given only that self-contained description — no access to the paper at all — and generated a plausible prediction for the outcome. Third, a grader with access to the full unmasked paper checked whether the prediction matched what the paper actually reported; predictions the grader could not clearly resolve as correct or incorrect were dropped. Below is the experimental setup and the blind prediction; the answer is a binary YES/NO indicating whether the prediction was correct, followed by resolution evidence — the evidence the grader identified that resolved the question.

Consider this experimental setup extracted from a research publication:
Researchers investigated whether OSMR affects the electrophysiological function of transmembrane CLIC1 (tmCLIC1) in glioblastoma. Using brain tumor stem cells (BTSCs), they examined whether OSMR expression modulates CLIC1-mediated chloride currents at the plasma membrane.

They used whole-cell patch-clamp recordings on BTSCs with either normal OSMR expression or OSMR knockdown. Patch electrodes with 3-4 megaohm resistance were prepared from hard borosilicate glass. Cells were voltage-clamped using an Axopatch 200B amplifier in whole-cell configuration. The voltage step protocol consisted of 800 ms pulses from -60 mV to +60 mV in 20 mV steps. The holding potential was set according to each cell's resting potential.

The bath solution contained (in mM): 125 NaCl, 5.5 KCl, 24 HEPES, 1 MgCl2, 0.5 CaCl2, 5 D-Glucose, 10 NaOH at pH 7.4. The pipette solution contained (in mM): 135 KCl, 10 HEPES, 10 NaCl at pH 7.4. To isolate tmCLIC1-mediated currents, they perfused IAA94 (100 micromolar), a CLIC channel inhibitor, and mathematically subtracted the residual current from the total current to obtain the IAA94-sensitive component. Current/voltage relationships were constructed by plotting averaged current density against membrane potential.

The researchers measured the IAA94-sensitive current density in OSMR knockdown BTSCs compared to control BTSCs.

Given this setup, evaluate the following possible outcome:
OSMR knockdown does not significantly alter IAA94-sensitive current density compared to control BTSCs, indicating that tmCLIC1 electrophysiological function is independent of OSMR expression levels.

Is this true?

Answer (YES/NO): NO